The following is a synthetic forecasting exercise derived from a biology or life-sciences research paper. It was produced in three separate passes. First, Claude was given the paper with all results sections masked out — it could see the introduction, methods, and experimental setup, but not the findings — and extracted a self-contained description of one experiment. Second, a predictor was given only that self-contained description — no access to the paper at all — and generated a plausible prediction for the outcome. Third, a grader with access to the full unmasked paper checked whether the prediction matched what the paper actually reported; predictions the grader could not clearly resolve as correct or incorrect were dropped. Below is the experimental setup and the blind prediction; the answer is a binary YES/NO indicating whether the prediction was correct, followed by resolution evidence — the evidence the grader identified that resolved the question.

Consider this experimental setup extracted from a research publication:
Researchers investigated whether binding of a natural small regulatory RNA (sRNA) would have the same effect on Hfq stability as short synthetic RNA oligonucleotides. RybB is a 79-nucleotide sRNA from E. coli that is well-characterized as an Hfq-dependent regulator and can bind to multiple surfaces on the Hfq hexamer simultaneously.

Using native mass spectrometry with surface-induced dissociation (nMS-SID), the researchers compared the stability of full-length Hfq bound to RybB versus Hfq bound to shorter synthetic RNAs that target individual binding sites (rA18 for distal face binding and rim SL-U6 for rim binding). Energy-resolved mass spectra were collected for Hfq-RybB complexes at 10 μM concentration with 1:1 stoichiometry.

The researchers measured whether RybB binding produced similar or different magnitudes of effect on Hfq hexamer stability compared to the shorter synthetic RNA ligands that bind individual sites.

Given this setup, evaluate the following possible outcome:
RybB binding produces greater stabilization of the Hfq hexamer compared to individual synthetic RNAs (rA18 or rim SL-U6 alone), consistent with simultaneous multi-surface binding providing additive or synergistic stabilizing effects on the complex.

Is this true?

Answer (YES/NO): NO